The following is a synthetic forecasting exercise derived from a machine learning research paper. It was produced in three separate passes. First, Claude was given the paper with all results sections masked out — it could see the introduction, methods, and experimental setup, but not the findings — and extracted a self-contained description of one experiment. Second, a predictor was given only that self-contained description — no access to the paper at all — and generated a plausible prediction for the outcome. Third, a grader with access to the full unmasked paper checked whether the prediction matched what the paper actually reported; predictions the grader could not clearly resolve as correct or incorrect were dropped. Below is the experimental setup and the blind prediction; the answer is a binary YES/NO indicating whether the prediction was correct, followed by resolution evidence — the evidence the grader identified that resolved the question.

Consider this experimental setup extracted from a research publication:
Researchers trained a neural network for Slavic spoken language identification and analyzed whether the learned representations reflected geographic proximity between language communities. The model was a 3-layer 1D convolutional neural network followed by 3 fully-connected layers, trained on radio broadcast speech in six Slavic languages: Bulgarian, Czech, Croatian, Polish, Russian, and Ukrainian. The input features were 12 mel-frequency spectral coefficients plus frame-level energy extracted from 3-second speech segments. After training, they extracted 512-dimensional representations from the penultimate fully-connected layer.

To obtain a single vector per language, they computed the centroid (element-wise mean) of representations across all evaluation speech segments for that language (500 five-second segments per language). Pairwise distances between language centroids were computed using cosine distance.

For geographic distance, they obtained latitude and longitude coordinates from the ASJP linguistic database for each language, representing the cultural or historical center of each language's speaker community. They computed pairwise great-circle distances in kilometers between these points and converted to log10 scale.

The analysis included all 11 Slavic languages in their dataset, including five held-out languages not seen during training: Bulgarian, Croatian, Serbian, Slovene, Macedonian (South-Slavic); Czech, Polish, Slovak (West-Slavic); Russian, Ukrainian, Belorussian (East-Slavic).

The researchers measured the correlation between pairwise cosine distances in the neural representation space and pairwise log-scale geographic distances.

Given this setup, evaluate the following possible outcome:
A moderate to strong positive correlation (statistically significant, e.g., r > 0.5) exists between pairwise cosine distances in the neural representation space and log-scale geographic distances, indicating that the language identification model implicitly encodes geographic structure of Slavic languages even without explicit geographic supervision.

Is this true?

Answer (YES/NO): YES